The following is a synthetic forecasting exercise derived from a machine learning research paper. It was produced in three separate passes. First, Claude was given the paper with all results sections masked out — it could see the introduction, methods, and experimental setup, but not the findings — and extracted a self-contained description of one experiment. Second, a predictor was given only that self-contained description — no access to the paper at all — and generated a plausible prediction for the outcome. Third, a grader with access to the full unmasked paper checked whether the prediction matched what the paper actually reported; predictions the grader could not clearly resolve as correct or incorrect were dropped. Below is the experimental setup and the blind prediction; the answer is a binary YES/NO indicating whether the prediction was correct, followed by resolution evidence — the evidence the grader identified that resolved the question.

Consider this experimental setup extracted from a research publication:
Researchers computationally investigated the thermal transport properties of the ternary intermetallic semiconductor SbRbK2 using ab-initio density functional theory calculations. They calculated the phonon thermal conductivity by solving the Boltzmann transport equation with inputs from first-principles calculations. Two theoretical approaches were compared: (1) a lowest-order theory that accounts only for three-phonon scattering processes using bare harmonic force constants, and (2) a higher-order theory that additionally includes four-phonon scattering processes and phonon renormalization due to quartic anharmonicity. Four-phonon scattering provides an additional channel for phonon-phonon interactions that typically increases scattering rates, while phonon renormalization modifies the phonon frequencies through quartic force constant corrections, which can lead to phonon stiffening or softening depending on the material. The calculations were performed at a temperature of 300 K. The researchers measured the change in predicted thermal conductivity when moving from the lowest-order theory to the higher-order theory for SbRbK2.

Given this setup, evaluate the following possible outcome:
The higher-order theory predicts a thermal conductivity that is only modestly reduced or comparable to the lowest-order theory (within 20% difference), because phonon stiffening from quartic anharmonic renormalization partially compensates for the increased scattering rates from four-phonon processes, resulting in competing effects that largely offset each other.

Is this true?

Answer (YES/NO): NO